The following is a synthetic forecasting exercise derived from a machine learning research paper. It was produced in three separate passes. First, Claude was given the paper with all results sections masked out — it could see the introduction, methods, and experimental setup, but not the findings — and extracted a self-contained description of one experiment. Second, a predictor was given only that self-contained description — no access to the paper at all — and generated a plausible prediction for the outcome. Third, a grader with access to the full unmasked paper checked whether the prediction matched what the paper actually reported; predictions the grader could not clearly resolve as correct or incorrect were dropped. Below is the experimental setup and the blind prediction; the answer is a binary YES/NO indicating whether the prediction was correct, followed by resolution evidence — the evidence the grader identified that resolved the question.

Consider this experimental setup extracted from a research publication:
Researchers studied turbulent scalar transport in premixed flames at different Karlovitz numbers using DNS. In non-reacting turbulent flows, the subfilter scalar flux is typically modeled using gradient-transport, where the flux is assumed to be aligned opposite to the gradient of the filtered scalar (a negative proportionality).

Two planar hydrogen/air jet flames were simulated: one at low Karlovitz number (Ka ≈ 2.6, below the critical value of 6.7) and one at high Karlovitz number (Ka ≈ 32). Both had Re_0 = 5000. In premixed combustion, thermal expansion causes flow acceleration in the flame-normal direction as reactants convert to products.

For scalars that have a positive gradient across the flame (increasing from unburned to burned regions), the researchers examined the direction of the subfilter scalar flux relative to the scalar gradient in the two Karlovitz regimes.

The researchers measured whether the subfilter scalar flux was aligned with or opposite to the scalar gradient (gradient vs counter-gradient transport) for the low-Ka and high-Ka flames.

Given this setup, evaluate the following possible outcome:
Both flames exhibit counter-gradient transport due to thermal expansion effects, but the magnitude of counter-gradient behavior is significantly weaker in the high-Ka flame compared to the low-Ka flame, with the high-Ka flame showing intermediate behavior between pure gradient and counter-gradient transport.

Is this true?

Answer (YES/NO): NO